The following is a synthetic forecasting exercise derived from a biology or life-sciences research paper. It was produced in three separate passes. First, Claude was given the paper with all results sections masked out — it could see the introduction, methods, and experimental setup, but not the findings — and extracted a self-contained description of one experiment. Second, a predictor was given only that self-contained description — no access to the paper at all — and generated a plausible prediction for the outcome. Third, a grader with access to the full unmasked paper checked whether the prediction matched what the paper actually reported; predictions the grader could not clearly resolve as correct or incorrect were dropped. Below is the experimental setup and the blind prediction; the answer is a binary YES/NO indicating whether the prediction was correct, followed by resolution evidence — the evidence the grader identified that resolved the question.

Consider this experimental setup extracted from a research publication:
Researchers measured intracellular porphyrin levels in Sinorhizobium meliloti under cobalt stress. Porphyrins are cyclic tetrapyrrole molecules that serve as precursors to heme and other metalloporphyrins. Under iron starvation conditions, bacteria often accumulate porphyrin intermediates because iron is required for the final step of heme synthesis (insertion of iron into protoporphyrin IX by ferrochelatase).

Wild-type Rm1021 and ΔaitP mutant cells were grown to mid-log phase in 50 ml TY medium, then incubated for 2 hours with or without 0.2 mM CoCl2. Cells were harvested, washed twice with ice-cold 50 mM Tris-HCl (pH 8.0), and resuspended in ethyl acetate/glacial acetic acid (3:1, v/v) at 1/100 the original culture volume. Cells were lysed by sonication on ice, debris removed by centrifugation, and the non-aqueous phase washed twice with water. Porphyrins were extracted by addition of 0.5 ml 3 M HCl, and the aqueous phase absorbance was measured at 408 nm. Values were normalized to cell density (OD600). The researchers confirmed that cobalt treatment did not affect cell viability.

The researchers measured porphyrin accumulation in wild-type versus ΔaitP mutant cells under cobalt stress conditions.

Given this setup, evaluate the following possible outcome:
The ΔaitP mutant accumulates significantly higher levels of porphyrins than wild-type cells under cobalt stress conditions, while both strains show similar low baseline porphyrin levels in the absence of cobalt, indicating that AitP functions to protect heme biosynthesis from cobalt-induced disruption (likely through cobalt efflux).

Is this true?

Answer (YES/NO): NO